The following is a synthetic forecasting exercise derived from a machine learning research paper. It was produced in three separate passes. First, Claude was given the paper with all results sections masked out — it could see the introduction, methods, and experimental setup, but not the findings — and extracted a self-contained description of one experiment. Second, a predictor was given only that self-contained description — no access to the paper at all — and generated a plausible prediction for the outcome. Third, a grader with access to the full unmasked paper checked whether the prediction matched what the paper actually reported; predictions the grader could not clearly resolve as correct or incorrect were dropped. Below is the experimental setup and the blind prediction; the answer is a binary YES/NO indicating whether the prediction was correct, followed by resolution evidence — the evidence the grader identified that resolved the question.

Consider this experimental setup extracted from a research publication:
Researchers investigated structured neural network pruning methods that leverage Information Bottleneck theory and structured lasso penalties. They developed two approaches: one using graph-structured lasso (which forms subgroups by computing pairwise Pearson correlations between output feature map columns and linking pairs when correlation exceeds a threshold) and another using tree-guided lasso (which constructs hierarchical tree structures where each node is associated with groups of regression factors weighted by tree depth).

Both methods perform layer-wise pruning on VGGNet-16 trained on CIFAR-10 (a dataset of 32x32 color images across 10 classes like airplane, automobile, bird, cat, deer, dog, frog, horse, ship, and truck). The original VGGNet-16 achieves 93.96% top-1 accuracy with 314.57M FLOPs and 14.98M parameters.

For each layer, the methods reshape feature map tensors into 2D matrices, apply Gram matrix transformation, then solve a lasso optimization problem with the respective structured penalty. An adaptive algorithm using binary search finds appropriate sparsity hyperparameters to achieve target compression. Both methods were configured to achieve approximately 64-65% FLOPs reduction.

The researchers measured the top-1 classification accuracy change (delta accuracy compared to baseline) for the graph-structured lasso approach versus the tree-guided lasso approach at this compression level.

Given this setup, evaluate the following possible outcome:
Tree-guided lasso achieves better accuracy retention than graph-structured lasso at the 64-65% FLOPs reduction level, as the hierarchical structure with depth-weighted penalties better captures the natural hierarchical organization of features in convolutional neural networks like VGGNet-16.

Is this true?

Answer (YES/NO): YES